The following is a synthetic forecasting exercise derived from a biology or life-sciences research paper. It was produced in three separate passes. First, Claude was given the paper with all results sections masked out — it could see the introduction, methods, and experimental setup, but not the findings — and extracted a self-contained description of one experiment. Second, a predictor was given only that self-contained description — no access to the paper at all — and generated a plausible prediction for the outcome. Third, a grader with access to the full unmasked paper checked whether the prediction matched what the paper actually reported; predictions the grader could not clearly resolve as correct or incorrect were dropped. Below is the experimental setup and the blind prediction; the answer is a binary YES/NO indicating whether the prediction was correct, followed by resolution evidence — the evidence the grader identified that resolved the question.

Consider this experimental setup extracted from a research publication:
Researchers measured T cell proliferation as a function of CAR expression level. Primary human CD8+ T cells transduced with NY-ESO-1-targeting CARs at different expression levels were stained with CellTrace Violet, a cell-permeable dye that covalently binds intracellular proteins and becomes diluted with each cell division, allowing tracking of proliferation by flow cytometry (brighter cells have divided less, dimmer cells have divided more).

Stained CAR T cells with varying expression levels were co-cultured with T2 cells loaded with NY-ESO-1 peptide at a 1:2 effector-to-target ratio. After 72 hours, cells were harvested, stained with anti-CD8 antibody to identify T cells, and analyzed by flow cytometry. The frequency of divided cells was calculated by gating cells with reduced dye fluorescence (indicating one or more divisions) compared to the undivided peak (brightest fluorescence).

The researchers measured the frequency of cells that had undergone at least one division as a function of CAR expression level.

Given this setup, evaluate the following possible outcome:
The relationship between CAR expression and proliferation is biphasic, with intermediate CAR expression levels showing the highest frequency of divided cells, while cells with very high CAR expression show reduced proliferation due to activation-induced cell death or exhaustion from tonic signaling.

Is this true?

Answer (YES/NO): NO